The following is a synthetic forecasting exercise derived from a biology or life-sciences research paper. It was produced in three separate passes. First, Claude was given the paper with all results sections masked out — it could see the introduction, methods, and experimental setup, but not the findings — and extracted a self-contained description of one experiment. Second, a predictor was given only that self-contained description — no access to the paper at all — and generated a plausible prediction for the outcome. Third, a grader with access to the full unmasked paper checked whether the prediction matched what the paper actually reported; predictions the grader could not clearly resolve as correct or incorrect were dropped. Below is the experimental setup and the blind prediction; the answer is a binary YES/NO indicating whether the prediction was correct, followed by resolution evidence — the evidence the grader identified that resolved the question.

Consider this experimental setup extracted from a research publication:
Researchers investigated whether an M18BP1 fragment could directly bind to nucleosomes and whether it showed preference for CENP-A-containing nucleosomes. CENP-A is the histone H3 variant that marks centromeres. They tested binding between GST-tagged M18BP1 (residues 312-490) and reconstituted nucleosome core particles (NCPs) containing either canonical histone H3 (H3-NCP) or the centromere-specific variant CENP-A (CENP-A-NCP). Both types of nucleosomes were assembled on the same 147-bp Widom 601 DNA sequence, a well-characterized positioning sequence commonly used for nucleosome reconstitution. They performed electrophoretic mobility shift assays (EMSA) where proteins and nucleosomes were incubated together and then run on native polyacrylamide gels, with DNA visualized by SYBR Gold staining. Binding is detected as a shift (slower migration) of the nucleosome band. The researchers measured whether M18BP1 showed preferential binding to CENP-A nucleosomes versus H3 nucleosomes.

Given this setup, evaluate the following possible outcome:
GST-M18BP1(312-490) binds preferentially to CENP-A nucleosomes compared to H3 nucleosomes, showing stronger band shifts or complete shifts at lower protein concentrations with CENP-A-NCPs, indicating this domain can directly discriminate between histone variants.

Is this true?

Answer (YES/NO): NO